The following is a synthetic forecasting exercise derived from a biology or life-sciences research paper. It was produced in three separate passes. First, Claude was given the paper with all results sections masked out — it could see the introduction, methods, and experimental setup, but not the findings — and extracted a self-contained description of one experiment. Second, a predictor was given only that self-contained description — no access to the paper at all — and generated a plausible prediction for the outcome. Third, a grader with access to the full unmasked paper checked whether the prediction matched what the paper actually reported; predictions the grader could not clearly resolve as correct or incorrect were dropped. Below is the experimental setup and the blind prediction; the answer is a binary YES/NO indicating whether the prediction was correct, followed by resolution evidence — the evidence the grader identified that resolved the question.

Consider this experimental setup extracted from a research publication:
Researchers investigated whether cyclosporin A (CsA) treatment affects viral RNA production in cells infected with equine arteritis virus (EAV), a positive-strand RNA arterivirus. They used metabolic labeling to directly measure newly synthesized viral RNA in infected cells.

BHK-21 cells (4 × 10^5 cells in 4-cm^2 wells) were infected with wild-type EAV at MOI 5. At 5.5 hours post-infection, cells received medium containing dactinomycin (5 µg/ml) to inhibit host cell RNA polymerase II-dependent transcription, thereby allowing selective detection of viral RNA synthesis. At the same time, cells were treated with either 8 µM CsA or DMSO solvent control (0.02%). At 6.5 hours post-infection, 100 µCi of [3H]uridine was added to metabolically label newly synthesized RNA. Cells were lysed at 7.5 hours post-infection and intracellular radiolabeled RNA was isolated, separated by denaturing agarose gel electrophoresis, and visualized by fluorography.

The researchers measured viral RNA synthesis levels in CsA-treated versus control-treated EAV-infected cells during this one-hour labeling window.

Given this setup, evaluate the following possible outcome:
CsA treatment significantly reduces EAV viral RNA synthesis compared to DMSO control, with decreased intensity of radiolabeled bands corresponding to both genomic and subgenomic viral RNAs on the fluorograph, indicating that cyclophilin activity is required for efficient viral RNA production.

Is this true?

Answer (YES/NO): YES